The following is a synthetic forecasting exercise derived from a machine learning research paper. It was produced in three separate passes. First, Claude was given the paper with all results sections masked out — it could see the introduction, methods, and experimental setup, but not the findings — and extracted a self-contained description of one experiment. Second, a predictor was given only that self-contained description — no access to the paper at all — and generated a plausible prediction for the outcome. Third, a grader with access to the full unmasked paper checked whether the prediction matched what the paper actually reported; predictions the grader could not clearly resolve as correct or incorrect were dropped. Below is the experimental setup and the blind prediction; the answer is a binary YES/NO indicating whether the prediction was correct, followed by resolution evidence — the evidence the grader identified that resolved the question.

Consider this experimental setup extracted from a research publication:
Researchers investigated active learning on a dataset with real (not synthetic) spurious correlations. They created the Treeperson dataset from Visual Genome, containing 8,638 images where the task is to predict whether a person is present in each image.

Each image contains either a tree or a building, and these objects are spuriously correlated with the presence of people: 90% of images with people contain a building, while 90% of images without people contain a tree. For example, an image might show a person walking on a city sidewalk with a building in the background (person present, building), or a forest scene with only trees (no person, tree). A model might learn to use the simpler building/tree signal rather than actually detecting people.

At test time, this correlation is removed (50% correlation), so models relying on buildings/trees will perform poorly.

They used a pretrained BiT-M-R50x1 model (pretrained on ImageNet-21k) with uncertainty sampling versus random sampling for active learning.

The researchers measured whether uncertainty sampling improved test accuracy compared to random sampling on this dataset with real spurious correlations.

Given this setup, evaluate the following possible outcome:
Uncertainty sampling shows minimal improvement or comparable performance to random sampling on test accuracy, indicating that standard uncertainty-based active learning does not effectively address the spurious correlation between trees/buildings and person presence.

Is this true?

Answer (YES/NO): NO